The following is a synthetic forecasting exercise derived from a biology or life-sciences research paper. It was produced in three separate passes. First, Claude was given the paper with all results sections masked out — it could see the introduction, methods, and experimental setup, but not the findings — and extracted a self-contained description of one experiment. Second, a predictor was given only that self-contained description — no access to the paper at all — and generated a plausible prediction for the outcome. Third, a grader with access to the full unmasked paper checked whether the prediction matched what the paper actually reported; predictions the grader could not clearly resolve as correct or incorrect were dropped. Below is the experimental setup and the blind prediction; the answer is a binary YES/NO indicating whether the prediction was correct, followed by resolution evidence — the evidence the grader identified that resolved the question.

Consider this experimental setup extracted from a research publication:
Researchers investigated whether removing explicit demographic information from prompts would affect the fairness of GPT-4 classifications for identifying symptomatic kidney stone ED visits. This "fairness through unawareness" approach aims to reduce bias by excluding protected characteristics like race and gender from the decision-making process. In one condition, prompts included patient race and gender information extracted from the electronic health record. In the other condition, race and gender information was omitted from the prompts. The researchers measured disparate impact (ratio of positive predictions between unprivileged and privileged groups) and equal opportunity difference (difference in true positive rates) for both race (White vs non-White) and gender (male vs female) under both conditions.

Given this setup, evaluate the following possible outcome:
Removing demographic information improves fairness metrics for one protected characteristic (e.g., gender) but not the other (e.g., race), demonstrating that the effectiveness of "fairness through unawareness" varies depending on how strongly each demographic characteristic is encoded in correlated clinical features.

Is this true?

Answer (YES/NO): NO